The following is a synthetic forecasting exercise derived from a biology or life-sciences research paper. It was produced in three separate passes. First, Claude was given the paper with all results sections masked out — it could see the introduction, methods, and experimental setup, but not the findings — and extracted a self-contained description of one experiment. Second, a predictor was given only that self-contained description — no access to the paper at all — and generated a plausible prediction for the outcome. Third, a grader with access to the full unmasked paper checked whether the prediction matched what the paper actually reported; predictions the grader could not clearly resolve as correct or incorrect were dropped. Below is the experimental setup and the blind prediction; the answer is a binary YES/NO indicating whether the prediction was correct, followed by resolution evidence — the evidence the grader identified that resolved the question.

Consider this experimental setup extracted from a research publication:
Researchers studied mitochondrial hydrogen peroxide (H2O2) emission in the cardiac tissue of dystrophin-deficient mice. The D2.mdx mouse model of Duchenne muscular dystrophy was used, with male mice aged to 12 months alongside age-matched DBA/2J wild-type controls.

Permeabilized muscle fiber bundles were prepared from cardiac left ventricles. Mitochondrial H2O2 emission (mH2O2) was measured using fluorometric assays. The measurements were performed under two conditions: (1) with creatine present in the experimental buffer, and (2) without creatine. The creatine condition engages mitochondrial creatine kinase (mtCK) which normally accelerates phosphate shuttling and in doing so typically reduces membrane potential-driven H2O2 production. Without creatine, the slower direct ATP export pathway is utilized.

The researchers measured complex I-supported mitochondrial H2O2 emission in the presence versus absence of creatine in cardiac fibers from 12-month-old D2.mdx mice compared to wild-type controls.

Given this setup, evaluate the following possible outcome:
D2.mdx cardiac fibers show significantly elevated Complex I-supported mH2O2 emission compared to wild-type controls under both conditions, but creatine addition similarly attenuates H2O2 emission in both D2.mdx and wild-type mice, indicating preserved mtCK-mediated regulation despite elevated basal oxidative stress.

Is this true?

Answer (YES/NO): NO